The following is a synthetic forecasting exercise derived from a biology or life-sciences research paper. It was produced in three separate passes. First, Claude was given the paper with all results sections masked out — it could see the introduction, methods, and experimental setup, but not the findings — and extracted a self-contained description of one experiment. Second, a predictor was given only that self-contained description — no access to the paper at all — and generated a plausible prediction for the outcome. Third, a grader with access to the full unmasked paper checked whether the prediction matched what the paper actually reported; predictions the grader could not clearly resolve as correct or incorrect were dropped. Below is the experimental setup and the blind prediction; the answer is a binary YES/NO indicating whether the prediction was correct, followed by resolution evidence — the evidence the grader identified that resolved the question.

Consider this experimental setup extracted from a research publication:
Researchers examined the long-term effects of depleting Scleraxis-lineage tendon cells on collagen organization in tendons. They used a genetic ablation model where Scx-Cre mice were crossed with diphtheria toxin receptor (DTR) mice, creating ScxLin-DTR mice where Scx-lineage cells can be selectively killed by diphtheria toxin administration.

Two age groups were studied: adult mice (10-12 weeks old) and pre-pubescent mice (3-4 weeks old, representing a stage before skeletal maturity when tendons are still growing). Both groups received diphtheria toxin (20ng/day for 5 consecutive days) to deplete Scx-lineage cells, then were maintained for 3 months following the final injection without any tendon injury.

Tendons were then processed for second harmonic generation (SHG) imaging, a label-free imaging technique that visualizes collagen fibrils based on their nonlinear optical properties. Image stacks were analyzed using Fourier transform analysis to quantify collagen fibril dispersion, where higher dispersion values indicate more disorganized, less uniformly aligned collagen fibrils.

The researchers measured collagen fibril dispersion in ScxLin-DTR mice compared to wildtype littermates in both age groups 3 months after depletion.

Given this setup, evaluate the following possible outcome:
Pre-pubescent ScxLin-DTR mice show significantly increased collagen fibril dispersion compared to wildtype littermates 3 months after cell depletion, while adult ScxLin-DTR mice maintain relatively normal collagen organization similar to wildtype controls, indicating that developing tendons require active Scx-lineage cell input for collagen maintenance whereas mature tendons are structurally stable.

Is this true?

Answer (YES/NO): NO